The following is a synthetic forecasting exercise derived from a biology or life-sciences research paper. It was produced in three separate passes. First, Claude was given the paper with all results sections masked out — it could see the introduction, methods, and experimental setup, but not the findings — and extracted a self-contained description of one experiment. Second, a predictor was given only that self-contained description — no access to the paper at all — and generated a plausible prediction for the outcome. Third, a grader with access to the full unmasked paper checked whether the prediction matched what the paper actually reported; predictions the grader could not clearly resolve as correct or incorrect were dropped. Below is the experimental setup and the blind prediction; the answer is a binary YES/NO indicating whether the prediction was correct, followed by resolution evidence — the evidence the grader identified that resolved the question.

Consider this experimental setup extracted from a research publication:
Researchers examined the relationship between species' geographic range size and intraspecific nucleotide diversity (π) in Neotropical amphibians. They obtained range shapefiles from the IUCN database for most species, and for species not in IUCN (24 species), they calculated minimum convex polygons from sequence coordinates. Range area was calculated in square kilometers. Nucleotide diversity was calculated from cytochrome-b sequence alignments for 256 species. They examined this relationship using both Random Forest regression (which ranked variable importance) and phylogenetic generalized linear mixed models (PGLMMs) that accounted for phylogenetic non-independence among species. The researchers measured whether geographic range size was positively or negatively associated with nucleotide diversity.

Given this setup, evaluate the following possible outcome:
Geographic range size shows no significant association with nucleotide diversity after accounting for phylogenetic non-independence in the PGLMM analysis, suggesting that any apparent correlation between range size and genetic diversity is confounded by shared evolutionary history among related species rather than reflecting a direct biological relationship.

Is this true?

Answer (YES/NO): NO